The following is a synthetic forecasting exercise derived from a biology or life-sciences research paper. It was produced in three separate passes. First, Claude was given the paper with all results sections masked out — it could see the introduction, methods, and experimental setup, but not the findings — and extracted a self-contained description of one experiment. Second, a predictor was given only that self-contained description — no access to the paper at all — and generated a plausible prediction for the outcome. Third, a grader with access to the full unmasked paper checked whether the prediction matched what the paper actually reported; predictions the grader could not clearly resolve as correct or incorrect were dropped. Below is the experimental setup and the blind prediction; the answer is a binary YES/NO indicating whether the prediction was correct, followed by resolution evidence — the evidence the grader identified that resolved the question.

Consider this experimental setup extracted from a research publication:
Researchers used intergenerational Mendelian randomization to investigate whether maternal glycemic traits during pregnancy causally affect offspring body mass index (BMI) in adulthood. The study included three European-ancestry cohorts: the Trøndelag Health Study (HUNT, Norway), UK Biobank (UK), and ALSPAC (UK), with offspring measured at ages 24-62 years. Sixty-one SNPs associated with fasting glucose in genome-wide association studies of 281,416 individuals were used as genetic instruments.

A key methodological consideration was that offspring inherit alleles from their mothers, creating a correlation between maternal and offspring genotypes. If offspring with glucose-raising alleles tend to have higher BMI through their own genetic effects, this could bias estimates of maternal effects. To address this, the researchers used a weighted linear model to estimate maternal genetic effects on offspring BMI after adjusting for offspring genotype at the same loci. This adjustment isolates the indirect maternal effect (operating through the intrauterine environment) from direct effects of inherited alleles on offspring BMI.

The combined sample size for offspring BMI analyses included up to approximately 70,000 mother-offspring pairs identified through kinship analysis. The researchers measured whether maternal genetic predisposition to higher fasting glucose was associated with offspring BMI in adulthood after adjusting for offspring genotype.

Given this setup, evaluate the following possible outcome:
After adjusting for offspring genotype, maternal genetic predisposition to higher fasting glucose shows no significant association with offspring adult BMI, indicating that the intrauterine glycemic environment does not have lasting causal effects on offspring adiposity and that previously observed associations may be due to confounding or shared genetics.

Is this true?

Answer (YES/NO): YES